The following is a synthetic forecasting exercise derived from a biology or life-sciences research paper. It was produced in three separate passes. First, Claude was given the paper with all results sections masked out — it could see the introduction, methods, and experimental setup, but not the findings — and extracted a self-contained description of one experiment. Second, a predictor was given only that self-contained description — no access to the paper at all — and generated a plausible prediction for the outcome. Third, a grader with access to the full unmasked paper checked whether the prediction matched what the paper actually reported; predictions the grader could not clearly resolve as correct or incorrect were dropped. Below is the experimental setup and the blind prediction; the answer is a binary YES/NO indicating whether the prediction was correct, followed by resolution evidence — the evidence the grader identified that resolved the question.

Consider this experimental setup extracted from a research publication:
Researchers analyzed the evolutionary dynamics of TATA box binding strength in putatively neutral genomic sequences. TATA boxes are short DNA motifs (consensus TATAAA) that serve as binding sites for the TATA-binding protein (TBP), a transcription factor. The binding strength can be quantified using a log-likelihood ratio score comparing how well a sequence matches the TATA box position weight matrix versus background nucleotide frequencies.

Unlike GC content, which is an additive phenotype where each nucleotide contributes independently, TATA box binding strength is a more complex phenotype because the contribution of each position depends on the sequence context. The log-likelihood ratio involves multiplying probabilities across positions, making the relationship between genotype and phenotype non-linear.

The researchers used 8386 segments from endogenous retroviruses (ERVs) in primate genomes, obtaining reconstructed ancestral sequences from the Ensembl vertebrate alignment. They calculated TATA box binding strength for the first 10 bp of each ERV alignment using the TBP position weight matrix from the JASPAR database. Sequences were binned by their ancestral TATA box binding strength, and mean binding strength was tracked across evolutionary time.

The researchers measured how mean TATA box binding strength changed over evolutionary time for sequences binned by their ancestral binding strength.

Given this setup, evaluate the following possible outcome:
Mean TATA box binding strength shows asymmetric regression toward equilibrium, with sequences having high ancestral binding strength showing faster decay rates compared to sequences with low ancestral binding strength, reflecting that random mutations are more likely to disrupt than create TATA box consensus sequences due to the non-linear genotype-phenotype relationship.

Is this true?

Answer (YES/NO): NO